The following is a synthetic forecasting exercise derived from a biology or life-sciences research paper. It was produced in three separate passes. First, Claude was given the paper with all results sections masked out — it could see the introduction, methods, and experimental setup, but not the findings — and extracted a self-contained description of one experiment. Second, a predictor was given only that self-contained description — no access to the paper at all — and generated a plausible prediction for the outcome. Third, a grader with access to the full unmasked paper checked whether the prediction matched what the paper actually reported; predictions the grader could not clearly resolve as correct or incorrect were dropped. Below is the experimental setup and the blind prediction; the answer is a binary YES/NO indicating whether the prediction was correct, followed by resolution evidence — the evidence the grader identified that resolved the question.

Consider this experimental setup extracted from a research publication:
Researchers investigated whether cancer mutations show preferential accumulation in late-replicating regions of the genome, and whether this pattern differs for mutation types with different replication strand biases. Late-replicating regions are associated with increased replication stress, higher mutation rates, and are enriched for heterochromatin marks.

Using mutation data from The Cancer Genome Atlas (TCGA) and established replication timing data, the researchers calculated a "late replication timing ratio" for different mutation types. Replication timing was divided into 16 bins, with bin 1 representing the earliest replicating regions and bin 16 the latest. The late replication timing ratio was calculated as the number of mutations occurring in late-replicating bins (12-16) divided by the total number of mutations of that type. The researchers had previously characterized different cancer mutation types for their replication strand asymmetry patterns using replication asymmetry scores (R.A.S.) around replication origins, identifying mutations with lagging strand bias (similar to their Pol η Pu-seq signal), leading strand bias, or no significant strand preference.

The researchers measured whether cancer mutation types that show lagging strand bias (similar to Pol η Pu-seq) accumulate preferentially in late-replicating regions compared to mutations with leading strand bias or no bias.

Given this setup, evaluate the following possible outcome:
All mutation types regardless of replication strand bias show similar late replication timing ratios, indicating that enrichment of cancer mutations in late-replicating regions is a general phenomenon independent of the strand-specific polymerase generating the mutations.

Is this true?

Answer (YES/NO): NO